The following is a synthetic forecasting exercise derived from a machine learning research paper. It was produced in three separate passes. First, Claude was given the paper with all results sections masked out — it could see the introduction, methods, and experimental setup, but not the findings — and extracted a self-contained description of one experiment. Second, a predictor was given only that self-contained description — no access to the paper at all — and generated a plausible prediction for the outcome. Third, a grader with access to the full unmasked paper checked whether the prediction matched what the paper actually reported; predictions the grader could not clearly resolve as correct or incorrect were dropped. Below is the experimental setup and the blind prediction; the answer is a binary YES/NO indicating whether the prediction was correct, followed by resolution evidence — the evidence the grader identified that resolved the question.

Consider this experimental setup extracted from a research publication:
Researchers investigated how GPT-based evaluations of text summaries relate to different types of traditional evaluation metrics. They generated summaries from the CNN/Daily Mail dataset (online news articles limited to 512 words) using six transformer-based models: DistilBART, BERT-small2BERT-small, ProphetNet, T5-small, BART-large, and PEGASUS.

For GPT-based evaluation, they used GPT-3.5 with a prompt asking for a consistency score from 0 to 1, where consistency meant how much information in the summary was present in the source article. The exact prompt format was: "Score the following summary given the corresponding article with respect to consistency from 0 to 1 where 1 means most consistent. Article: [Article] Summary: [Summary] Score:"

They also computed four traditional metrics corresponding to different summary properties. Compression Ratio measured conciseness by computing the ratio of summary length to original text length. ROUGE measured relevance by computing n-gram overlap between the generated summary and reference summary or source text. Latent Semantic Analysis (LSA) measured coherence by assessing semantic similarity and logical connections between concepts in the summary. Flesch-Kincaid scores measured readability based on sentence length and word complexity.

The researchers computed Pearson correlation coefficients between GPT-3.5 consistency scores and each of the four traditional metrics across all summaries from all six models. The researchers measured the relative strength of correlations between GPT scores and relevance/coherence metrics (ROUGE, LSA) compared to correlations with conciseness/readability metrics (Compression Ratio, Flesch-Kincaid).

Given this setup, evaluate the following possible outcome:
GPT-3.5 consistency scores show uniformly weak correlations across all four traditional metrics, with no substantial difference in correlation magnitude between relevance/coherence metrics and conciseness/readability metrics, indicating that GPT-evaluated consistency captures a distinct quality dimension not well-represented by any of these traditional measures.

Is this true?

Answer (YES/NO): NO